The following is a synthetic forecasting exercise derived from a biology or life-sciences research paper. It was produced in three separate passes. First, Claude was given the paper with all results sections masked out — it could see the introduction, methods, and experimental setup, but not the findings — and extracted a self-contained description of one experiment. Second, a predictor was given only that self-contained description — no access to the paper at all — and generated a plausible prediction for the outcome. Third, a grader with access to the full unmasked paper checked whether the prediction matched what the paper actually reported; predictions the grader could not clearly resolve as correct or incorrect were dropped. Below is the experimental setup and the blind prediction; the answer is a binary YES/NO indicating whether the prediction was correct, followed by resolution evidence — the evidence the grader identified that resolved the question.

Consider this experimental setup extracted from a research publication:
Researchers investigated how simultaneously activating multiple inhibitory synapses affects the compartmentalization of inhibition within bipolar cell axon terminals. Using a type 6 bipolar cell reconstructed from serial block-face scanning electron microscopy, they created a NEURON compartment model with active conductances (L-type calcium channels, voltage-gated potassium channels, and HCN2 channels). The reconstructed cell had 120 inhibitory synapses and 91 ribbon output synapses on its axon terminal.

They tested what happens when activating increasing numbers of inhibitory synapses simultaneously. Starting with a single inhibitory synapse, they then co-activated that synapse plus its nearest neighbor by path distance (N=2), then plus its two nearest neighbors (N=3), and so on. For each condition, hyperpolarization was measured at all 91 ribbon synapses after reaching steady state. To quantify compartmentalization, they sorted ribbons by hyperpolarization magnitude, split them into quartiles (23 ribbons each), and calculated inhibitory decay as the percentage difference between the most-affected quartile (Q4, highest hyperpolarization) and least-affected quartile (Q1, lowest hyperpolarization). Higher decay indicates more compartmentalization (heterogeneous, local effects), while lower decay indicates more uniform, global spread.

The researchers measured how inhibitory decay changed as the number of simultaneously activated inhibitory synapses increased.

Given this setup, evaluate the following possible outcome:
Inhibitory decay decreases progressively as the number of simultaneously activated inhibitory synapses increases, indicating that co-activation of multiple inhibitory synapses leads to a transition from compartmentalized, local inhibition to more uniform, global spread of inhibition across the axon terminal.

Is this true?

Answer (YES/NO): YES